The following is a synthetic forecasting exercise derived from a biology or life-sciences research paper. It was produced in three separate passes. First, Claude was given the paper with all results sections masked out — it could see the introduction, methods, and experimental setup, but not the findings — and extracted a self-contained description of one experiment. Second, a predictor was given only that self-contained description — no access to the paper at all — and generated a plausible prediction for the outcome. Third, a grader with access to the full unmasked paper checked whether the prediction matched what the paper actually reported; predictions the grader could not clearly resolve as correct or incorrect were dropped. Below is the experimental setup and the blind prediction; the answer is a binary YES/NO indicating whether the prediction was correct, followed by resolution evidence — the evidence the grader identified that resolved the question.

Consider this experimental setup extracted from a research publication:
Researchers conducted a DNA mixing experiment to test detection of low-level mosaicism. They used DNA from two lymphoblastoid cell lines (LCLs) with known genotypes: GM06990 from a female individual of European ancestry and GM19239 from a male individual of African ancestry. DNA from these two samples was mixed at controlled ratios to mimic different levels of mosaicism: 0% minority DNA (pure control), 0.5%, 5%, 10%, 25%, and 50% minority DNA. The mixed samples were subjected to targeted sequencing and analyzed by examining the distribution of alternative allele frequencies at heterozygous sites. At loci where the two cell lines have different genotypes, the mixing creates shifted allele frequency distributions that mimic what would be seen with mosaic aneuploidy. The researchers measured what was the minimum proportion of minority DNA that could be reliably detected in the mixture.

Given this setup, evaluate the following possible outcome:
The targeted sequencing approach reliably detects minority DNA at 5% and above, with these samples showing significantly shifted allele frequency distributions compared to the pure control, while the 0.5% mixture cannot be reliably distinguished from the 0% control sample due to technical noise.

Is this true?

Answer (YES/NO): YES